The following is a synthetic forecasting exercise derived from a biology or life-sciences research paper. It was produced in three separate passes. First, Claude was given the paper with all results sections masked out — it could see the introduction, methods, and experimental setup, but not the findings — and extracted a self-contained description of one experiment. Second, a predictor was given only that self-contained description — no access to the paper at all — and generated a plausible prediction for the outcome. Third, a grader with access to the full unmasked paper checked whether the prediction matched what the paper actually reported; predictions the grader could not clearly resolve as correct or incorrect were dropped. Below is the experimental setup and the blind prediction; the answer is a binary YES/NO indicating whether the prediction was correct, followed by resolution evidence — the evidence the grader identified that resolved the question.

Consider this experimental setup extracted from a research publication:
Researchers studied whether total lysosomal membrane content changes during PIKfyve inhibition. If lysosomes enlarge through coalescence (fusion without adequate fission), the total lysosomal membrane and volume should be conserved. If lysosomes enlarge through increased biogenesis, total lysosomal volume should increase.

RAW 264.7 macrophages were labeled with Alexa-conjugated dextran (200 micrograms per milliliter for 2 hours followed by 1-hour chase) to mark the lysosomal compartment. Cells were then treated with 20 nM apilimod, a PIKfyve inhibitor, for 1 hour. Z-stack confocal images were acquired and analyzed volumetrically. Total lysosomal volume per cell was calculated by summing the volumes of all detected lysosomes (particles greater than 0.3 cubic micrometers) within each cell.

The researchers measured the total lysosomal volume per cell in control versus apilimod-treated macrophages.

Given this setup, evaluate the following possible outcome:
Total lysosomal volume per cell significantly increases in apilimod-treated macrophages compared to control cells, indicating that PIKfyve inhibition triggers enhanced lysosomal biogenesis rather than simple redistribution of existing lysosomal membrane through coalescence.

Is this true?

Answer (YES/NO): NO